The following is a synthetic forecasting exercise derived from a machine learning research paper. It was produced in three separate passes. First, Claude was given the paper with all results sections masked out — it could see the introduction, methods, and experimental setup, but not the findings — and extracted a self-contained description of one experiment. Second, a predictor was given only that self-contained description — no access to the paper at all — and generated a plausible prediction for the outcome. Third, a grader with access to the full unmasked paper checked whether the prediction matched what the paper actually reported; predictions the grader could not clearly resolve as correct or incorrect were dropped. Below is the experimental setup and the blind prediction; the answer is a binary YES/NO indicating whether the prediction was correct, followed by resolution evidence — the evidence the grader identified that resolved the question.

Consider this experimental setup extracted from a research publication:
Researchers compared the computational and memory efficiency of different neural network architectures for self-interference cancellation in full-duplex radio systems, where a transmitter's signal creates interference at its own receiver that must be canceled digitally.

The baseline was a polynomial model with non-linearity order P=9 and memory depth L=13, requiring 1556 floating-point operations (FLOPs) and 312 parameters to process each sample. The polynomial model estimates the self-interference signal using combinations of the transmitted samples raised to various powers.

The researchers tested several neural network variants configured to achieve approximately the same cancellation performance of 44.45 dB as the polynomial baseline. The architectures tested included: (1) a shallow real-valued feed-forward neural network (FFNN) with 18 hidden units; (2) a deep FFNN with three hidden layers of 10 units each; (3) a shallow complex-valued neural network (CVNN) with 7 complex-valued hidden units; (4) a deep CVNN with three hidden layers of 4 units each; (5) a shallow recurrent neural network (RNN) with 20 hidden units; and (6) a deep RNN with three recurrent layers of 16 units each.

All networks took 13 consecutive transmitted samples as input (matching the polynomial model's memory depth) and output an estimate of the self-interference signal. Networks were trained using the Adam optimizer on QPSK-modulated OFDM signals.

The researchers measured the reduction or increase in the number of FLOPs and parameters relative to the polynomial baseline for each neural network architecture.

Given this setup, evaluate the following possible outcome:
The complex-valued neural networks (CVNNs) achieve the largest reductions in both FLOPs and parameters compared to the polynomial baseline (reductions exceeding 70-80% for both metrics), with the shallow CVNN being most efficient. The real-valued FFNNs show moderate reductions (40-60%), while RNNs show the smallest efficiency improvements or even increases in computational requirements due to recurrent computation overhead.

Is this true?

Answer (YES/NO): NO